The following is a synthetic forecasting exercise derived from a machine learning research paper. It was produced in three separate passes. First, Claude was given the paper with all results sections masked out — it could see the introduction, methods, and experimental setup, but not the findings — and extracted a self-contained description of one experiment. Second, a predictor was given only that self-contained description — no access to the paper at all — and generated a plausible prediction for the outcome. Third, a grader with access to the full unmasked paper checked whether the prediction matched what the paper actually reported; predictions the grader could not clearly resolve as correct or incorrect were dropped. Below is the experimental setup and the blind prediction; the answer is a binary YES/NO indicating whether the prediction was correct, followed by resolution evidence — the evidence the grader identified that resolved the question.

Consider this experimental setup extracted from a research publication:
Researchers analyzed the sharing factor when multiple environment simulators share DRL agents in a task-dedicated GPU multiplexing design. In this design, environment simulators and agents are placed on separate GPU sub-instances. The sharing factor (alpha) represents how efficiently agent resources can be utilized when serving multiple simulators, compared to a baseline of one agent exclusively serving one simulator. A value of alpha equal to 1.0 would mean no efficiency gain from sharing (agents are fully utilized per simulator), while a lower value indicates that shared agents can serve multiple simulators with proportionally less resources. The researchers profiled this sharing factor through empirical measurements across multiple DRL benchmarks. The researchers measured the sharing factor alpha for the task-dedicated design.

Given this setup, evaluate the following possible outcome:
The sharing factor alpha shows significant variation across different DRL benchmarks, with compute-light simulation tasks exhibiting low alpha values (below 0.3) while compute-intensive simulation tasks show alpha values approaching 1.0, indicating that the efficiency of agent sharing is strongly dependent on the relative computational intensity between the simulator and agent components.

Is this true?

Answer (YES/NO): NO